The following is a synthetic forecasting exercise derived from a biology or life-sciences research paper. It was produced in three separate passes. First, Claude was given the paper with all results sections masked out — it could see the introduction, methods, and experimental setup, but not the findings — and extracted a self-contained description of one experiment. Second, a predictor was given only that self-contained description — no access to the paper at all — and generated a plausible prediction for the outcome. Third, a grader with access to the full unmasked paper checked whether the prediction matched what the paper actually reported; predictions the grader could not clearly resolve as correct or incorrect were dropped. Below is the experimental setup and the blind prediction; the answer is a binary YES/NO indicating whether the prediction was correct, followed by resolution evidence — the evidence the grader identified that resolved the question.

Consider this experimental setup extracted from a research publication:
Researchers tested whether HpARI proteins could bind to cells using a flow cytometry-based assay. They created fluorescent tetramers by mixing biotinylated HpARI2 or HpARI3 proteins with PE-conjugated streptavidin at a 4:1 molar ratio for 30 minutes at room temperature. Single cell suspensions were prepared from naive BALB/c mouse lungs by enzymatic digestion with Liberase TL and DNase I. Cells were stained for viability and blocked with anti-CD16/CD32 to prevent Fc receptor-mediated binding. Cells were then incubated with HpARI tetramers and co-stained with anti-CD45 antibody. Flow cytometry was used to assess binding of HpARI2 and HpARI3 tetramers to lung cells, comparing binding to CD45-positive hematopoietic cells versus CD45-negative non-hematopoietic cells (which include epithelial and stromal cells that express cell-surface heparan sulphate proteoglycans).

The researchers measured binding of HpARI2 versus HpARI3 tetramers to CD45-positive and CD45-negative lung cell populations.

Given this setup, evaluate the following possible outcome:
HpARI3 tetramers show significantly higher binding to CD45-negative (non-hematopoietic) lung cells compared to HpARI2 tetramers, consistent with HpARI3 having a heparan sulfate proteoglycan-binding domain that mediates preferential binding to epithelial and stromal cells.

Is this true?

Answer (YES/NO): NO